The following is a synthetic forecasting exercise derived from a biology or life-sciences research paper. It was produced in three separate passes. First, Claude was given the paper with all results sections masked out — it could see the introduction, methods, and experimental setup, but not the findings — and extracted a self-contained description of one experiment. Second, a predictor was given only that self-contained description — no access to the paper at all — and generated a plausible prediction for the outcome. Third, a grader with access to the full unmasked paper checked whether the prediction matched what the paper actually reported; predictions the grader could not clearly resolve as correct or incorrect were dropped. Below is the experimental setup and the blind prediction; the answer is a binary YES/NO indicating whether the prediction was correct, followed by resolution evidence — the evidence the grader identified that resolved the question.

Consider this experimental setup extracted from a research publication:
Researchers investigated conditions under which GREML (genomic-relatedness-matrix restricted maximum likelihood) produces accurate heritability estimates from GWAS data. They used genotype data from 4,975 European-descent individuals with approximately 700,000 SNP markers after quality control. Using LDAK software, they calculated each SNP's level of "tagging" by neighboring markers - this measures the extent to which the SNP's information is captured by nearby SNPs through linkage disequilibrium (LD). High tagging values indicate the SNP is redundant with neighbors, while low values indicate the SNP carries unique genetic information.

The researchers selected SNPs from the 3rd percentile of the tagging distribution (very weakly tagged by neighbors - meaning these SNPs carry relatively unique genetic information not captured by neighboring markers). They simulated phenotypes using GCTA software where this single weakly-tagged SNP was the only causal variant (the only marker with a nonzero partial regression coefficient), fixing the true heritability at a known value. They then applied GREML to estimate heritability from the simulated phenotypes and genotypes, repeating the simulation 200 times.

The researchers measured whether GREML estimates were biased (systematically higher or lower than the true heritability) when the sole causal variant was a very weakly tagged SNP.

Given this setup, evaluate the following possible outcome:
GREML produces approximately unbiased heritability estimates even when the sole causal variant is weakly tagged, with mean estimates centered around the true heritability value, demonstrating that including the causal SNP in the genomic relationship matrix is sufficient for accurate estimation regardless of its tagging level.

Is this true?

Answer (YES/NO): NO